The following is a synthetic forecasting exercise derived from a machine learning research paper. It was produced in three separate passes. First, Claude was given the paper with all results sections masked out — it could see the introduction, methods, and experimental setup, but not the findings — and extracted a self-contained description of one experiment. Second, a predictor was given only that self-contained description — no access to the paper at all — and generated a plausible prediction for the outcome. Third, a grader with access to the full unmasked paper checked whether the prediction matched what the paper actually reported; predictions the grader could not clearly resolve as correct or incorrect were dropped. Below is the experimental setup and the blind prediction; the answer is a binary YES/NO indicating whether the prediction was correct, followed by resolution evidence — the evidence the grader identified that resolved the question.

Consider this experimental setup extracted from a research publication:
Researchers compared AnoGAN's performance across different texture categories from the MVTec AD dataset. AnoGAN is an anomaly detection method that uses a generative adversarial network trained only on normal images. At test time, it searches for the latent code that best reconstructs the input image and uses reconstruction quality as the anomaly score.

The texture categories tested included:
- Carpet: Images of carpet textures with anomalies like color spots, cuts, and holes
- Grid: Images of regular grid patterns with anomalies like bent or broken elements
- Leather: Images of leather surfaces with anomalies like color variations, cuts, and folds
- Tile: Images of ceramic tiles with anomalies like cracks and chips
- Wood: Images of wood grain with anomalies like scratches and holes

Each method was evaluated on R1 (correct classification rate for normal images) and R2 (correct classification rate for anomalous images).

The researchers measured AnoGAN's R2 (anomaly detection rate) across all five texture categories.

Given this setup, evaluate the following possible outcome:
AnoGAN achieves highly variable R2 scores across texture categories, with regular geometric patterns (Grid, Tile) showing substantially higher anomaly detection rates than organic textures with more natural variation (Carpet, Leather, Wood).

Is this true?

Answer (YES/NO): NO